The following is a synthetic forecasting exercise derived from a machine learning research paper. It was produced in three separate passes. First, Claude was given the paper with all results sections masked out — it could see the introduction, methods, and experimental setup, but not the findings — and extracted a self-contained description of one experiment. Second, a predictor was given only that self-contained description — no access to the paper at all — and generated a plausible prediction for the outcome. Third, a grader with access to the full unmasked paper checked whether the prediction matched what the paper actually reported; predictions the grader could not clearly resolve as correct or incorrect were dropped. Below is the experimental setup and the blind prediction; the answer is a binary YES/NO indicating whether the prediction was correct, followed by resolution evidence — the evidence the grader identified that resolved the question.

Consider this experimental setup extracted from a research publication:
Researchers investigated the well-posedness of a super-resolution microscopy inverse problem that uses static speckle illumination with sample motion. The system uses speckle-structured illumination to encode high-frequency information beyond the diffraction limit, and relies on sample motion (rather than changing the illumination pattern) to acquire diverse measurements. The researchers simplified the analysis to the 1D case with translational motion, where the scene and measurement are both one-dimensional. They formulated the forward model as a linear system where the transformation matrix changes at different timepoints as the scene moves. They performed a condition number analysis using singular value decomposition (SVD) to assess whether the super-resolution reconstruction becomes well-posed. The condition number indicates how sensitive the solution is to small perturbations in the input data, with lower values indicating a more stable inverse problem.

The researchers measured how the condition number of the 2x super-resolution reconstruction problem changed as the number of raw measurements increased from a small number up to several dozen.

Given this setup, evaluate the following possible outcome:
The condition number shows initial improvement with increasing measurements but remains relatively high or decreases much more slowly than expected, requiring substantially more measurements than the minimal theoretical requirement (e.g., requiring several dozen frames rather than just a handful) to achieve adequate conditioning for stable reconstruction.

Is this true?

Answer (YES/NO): NO